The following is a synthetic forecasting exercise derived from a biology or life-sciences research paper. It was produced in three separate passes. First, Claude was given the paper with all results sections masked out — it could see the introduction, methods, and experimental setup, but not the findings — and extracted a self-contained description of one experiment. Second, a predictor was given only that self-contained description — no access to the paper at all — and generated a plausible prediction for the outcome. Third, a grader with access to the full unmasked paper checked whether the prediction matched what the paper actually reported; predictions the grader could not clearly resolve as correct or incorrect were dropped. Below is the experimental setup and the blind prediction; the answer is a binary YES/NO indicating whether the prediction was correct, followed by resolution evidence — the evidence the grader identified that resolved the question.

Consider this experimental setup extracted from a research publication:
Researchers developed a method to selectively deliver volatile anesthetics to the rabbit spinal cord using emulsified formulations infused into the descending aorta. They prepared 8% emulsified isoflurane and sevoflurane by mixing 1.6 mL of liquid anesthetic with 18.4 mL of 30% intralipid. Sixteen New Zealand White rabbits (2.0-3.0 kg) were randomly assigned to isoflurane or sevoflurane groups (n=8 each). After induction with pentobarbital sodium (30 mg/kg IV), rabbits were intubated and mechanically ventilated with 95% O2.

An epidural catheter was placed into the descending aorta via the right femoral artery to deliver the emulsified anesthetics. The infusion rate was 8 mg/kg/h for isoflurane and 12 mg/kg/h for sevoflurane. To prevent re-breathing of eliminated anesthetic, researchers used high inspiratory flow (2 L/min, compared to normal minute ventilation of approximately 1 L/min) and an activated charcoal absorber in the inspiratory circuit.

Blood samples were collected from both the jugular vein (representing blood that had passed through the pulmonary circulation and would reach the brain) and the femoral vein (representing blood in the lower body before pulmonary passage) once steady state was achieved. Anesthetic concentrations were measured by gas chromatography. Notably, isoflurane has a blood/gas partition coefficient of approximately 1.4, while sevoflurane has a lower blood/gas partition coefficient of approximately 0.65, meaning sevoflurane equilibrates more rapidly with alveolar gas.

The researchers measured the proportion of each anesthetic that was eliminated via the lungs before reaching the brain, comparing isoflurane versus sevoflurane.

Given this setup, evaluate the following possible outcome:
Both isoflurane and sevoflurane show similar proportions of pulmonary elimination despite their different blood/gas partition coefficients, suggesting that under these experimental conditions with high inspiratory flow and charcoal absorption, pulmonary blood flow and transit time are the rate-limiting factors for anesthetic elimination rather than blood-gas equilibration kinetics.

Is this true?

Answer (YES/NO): NO